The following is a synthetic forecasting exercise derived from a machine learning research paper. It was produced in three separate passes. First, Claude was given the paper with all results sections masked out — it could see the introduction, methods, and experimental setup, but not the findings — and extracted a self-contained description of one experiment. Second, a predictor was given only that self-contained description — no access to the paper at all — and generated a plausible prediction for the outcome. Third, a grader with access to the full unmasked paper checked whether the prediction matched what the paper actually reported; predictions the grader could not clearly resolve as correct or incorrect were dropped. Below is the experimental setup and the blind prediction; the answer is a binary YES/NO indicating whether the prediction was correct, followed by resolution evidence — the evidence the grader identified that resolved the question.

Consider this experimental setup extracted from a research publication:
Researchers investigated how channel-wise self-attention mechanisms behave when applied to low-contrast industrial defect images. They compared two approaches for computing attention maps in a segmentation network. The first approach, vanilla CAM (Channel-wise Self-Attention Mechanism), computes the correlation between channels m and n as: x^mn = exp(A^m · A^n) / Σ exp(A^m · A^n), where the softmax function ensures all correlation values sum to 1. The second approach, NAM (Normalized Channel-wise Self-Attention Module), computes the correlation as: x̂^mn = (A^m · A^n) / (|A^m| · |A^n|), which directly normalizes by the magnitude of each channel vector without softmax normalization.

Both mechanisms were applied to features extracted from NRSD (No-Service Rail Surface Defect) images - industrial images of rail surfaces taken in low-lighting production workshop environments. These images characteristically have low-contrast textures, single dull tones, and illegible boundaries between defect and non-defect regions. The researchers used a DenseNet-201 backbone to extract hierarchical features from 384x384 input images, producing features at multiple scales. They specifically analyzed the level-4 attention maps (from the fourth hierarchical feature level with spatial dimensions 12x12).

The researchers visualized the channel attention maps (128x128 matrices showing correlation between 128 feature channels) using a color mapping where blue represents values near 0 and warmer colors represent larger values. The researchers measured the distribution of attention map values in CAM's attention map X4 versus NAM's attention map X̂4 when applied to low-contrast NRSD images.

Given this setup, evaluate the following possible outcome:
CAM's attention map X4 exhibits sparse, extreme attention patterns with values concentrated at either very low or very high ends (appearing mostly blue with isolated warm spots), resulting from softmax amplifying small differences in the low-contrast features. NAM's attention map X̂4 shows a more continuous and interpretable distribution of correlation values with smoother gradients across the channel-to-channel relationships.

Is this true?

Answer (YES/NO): NO